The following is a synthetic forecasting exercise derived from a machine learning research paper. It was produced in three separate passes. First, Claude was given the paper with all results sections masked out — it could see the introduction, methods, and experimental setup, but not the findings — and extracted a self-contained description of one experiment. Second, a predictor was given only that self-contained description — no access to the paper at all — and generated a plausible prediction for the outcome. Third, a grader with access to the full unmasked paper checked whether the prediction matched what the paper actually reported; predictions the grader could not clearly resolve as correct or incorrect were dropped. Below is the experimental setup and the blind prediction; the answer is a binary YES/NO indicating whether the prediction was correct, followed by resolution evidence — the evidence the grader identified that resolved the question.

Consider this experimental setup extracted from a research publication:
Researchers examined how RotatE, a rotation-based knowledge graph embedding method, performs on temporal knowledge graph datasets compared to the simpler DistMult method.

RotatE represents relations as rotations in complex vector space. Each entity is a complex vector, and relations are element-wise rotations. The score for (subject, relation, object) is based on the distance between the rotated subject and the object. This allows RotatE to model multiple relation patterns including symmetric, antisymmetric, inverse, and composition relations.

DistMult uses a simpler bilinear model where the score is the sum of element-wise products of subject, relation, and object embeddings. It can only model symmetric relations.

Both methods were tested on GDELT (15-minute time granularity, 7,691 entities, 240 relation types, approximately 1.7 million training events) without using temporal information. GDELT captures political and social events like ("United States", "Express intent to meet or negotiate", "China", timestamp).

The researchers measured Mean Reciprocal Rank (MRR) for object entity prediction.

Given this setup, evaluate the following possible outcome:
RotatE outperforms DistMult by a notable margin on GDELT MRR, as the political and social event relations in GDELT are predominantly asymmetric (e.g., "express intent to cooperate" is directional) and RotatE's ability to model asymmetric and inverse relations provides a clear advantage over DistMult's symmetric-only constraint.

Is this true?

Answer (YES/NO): NO